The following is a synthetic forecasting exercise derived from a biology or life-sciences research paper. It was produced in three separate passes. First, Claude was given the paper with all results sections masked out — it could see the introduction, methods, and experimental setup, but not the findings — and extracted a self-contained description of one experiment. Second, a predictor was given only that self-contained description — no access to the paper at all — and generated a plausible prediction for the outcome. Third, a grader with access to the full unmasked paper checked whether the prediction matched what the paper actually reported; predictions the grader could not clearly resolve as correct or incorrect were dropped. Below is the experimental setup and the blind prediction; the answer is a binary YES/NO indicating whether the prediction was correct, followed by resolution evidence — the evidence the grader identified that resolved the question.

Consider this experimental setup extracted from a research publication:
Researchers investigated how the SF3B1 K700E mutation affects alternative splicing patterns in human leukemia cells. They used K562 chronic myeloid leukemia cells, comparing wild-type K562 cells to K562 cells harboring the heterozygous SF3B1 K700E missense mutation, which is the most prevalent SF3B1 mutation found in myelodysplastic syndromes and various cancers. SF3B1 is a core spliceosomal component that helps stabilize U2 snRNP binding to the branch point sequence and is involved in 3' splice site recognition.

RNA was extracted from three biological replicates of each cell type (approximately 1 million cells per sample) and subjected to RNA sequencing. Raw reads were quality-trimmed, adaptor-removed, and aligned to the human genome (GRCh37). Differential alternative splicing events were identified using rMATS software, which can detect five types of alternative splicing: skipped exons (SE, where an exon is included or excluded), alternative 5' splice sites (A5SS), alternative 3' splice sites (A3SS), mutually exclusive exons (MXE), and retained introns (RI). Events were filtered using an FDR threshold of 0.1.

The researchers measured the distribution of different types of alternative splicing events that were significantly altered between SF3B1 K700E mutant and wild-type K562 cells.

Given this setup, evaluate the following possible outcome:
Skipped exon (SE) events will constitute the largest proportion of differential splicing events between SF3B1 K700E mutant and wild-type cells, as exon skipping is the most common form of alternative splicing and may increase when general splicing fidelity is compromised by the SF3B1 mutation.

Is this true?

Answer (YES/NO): YES